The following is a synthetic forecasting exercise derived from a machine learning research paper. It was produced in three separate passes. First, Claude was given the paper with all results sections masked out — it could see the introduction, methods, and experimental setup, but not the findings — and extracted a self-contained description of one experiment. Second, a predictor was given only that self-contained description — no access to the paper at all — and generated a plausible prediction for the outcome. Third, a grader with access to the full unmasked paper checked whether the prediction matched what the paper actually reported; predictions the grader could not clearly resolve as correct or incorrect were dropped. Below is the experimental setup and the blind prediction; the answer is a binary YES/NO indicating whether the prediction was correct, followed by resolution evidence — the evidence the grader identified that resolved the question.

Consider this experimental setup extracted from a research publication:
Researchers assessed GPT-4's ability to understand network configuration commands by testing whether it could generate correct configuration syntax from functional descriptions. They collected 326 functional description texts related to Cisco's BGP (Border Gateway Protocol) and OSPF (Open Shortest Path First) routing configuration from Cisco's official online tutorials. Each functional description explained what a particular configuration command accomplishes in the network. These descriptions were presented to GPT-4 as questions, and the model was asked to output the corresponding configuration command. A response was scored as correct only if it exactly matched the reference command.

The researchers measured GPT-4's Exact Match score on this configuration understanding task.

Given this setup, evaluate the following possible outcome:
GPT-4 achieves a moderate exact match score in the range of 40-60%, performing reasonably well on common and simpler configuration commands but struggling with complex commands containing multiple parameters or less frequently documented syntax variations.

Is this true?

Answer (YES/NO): NO